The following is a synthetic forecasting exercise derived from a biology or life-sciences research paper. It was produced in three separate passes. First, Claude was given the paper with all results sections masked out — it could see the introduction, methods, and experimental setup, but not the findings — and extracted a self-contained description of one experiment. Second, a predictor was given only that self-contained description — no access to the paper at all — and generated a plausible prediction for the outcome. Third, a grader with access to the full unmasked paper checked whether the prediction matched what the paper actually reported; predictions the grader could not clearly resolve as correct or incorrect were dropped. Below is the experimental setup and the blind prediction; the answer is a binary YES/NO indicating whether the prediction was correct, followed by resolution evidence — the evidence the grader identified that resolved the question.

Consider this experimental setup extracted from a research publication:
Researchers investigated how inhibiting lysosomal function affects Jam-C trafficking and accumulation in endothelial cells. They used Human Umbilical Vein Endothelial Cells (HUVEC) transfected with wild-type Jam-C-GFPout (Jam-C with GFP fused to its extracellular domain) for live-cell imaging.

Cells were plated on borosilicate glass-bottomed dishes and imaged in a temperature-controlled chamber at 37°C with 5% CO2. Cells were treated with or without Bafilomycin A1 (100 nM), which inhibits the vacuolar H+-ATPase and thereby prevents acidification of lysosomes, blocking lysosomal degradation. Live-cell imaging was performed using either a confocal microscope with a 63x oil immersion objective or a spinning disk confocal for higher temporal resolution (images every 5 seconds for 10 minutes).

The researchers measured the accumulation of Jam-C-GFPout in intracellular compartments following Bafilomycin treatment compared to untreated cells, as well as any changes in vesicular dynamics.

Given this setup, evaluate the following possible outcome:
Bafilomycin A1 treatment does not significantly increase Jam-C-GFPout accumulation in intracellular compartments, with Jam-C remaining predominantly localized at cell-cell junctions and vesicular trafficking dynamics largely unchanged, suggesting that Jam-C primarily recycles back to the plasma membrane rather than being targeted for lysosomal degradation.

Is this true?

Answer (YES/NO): NO